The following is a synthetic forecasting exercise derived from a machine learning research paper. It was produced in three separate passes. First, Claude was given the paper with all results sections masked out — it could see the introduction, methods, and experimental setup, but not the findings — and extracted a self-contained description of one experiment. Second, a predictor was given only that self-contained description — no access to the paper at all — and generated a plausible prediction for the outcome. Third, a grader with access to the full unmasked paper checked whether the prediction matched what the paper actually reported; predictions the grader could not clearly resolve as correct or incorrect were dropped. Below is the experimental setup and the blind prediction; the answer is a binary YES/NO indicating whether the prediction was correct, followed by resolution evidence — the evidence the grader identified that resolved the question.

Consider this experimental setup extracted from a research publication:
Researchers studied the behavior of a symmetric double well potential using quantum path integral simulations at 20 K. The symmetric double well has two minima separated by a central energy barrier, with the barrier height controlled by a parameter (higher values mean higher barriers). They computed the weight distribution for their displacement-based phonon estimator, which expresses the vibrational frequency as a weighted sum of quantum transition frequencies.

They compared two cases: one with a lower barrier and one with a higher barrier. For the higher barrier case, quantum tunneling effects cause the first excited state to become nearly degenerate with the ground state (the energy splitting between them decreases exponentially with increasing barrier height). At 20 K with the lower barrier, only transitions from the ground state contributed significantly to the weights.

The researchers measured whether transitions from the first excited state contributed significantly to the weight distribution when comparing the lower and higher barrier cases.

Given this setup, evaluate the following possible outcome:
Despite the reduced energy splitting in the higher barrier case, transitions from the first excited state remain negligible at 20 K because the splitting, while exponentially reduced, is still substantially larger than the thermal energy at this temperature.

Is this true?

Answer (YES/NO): NO